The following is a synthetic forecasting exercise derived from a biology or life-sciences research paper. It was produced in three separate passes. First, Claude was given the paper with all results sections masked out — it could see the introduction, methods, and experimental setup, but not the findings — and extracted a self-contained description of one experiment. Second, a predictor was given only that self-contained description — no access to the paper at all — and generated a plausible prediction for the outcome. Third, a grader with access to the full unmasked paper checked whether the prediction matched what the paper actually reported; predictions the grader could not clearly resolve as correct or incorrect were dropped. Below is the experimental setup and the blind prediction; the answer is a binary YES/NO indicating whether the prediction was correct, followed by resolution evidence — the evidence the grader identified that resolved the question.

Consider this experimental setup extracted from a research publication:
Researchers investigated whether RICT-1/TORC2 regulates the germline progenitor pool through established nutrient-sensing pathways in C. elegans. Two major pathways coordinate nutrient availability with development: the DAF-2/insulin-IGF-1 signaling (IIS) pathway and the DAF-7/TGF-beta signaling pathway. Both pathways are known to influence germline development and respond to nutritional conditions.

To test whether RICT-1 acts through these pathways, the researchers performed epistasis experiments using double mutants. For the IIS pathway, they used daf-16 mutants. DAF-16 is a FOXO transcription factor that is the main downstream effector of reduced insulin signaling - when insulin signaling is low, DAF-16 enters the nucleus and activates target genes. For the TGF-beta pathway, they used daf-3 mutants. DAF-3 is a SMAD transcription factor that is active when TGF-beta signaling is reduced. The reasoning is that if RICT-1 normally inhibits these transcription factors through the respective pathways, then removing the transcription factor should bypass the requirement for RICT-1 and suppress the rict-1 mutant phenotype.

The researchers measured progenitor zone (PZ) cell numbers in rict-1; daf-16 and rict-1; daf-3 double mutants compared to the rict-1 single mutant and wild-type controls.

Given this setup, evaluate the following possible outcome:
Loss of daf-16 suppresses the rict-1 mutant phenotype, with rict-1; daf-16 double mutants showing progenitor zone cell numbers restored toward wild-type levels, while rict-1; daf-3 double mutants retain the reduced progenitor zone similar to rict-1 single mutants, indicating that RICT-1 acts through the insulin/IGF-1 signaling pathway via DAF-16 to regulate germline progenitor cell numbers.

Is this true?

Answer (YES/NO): NO